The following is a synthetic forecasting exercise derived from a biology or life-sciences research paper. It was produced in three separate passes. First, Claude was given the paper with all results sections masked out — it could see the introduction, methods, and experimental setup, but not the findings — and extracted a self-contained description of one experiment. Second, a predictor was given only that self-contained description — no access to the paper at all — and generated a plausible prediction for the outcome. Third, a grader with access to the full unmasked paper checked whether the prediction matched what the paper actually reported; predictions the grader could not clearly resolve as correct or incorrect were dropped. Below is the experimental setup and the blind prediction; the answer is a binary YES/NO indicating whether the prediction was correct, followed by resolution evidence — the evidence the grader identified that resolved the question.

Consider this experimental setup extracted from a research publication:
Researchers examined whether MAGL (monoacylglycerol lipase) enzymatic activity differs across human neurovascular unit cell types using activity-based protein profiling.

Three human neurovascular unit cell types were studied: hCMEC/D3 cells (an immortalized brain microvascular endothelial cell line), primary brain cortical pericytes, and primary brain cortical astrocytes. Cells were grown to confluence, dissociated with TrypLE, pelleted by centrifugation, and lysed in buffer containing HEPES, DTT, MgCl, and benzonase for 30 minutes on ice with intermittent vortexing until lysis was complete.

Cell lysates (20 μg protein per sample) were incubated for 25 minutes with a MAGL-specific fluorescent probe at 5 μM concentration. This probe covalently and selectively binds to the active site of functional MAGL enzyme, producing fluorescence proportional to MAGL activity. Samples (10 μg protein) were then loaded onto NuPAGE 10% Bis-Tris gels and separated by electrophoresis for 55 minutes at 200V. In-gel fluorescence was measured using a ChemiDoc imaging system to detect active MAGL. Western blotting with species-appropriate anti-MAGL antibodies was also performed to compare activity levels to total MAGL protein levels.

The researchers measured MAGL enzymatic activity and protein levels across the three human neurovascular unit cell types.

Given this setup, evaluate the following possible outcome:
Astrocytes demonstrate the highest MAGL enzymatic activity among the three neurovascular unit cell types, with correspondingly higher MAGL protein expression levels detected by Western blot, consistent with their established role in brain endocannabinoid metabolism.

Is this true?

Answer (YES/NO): NO